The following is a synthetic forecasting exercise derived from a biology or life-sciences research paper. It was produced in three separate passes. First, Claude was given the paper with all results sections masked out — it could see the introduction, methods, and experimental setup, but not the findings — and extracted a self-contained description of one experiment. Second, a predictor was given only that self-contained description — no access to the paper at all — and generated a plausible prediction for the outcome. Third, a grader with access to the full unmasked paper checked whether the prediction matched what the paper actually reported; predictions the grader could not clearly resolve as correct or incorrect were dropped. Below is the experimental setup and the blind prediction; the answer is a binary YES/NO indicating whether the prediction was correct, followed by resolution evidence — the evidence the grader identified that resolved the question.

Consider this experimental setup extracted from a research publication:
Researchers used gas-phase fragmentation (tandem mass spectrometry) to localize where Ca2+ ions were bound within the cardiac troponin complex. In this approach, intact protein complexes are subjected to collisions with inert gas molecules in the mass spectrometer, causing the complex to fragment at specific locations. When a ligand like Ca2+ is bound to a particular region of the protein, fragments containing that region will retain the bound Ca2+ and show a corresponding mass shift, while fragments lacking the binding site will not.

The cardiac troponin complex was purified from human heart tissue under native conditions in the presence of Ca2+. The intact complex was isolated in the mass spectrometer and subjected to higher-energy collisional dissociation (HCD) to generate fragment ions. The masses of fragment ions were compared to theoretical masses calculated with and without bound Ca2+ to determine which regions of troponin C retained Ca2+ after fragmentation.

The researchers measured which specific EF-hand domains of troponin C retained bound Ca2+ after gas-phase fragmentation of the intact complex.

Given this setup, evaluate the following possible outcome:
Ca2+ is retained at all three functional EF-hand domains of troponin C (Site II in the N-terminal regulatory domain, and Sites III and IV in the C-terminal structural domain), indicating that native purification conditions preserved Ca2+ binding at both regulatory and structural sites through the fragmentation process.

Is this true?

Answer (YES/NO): YES